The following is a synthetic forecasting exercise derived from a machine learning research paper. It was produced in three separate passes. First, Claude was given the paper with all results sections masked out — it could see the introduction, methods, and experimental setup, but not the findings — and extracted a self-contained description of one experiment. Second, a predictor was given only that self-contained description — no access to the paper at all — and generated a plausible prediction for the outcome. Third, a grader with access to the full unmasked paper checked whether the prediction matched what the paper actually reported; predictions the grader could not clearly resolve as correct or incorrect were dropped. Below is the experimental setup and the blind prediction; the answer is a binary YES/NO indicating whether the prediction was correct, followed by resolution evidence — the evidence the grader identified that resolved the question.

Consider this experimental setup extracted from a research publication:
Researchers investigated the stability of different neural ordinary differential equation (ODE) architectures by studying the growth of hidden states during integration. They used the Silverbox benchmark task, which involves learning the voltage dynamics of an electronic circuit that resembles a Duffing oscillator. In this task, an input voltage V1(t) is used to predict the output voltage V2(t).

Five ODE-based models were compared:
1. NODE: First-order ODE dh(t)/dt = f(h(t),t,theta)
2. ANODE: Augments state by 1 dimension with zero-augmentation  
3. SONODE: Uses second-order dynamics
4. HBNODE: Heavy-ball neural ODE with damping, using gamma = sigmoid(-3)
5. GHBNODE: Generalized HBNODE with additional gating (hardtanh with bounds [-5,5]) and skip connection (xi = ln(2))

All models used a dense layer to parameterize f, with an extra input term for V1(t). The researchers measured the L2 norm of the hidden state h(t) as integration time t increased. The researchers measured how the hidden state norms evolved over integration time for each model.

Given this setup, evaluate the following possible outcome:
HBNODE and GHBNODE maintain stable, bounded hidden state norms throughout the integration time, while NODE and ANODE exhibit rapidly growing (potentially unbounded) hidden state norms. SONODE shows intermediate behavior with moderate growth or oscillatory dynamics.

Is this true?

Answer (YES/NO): NO